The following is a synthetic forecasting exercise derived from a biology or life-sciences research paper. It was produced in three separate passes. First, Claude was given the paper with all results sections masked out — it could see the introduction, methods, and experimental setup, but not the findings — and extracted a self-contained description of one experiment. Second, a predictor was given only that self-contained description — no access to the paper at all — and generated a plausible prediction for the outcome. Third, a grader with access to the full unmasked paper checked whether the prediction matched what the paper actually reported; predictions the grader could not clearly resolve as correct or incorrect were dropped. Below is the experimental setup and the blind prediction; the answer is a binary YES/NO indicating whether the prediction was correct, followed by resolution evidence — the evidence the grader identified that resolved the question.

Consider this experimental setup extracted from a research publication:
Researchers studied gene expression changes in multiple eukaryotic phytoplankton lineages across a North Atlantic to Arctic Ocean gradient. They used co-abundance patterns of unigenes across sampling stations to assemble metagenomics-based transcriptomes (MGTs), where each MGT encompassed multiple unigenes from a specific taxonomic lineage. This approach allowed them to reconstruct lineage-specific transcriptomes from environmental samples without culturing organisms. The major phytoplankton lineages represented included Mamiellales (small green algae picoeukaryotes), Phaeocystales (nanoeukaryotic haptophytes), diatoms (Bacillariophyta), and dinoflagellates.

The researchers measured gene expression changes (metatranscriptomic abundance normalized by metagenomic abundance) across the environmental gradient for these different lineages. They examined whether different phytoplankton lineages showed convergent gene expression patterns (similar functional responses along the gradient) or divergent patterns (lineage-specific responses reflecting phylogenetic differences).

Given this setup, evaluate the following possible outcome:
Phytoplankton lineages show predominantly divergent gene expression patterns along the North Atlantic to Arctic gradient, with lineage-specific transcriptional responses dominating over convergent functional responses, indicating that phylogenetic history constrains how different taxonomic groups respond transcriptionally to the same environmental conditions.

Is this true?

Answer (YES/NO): NO